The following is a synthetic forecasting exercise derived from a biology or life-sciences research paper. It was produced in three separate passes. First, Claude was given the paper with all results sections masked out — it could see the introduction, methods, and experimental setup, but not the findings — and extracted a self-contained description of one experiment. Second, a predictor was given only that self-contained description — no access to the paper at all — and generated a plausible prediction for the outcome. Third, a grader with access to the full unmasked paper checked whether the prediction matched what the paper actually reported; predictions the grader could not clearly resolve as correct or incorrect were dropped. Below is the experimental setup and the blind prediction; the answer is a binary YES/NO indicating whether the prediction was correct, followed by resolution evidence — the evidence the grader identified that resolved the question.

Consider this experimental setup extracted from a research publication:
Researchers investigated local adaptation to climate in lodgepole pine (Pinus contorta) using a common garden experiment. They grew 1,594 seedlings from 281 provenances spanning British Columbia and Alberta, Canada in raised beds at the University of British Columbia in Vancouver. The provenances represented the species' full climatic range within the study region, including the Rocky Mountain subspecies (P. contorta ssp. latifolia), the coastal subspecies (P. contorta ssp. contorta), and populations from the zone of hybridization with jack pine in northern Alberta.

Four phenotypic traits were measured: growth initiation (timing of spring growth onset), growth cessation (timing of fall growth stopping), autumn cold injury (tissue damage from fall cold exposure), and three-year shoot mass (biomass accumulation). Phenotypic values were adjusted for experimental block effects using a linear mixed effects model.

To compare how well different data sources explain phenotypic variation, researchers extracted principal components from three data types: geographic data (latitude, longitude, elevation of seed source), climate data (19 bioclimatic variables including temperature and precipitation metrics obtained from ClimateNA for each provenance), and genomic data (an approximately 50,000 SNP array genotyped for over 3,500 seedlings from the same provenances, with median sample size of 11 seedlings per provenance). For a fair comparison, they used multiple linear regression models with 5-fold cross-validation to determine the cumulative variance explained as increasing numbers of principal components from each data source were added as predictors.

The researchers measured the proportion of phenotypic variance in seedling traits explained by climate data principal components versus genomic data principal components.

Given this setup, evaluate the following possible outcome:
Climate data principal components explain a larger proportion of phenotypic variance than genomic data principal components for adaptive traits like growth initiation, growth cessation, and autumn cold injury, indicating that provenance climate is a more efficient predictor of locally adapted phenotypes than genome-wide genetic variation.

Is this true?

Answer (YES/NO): NO